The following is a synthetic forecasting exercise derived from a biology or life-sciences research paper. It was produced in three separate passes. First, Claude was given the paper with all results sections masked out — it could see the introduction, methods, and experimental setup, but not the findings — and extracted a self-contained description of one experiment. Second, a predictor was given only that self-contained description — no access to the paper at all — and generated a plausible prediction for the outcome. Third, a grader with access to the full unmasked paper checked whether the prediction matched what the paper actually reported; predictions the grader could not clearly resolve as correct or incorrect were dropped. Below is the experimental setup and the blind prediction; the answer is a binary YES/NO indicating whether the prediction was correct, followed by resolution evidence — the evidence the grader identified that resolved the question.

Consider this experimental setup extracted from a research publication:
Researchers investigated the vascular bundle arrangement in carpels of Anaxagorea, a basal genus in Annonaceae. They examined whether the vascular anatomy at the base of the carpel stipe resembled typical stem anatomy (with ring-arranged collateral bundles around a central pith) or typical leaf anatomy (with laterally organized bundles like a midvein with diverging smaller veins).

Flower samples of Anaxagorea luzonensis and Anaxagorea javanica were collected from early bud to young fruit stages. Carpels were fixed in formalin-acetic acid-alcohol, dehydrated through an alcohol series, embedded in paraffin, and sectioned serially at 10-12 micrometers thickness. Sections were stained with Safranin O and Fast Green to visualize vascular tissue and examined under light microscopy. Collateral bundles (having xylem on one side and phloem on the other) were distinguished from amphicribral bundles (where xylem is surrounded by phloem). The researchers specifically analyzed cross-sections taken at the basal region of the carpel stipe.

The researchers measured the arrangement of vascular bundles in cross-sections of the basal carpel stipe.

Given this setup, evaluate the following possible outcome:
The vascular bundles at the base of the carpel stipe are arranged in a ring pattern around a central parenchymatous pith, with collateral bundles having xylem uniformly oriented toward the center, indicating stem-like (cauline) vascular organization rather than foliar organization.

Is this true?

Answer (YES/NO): YES